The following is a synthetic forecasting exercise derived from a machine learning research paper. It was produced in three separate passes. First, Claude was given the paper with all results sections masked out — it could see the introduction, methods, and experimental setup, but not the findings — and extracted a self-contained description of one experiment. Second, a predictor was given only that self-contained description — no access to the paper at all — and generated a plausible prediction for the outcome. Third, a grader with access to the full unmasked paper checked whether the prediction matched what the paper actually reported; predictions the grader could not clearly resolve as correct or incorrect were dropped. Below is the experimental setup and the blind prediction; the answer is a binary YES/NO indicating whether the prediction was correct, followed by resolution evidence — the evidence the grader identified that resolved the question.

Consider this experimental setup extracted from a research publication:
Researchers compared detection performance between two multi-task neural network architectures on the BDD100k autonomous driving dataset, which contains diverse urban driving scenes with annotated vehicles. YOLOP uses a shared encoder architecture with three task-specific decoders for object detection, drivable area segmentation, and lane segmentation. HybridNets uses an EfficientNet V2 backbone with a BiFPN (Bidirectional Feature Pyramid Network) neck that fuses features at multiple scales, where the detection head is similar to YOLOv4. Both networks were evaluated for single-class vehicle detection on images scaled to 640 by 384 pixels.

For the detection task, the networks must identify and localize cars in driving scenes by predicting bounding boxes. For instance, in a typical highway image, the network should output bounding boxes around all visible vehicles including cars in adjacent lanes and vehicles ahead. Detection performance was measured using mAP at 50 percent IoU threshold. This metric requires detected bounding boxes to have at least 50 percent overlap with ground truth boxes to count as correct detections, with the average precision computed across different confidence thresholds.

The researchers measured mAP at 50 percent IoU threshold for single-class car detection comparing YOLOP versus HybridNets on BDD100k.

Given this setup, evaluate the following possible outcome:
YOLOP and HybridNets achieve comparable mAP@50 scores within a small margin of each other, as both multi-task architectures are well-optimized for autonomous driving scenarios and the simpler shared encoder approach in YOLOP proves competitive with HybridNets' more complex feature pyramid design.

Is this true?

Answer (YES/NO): YES